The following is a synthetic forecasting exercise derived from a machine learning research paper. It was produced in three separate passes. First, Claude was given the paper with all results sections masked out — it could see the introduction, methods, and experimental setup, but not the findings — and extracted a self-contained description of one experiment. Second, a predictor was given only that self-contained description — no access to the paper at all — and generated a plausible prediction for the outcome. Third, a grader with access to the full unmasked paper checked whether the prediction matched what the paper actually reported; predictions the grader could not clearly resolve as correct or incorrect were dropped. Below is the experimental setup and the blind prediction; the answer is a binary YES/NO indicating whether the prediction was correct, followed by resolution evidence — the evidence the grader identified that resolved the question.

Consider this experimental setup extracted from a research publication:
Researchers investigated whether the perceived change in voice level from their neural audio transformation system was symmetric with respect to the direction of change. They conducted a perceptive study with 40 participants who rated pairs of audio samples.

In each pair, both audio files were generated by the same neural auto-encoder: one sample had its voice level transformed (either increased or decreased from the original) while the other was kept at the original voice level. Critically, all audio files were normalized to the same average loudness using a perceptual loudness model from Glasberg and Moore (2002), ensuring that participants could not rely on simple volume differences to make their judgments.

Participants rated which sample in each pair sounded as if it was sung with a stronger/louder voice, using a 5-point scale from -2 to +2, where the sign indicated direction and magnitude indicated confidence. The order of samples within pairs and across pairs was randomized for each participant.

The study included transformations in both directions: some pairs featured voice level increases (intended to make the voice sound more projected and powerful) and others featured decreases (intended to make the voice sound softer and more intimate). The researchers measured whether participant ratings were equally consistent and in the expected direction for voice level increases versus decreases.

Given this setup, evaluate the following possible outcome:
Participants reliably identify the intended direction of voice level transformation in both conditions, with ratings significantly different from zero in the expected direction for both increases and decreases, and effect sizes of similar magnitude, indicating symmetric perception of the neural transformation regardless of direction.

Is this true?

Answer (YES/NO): NO